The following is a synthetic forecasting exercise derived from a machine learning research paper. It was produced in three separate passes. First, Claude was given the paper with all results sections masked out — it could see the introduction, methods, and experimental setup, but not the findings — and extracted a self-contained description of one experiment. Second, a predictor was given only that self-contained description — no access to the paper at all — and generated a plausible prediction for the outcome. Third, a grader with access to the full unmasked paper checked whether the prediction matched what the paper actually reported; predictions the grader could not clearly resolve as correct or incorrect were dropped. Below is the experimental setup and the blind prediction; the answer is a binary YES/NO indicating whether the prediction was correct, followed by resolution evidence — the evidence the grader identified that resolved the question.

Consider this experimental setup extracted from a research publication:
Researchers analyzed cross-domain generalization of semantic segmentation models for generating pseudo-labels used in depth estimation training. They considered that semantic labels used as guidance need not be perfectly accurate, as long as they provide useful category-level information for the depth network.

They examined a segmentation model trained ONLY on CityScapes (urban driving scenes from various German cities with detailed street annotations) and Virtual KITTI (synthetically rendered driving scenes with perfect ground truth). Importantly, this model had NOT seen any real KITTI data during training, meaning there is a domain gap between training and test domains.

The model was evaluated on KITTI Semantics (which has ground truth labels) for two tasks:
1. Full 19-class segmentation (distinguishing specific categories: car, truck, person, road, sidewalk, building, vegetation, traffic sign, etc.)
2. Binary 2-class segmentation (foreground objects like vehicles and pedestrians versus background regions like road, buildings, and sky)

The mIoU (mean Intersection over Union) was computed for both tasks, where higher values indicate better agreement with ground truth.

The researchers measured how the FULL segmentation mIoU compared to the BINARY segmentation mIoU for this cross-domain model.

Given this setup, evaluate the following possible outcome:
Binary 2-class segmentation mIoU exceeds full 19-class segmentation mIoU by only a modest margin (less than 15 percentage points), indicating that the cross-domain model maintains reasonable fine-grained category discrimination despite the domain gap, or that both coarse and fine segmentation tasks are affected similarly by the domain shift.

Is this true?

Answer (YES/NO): NO